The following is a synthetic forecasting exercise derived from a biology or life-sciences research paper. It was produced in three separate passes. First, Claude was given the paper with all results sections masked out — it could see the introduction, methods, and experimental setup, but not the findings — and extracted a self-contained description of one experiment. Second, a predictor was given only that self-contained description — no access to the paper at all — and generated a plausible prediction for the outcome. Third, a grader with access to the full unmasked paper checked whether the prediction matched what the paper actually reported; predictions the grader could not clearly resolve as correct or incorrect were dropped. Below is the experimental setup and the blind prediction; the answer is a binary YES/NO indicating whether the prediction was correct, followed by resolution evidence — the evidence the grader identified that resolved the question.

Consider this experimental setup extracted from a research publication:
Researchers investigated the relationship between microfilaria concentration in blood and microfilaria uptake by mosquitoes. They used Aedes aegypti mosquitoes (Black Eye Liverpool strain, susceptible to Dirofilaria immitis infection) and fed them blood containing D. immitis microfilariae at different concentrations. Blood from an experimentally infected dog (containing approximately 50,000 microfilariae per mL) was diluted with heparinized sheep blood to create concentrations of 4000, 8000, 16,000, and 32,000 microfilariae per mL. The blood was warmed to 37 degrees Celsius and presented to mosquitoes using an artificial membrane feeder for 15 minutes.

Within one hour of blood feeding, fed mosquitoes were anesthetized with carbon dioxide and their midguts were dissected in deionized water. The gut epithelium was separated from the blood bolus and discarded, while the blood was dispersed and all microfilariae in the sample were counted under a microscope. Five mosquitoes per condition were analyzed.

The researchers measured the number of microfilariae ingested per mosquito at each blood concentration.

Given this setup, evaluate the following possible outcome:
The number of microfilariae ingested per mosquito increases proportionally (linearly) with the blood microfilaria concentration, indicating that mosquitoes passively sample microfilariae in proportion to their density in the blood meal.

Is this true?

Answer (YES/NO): YES